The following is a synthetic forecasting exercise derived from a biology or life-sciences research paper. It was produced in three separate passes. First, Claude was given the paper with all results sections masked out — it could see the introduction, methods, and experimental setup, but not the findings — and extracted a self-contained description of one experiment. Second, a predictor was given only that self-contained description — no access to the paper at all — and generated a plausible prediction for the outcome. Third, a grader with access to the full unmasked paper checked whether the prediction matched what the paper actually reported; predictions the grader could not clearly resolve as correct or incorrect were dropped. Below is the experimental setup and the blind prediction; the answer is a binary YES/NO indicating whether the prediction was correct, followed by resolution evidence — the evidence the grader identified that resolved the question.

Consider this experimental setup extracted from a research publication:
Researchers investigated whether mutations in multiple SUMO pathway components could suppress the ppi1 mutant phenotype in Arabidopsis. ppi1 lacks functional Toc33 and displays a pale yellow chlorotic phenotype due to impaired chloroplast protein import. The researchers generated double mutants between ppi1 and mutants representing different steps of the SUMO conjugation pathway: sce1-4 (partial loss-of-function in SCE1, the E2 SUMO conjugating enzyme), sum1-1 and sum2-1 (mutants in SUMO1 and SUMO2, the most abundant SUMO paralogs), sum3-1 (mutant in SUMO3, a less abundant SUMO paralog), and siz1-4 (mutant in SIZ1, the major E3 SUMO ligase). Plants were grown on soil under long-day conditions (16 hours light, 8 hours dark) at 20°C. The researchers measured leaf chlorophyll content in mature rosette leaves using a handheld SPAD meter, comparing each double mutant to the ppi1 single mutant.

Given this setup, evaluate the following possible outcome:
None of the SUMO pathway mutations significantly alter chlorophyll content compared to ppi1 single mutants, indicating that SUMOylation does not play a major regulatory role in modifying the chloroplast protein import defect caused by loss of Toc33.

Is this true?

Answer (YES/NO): NO